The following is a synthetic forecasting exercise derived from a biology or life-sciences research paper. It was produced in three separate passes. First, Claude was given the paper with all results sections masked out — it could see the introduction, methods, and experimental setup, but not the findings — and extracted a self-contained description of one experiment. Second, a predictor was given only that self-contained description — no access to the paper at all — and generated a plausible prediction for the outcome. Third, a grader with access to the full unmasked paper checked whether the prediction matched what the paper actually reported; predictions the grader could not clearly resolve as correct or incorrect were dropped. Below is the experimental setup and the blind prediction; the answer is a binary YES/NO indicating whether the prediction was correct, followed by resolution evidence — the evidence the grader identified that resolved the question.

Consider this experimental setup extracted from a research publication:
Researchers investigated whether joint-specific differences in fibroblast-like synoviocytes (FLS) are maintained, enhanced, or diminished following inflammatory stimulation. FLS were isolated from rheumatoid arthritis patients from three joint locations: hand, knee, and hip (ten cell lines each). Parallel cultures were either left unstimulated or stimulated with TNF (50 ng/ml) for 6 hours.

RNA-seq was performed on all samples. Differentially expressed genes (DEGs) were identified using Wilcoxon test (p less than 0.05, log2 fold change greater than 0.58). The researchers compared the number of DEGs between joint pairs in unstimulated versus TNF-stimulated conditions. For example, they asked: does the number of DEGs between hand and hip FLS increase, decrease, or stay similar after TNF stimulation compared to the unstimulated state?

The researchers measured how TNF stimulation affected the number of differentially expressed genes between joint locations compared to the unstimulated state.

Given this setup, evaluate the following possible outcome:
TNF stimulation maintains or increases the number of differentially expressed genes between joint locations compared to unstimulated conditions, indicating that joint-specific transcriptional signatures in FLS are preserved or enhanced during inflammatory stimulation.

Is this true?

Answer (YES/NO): YES